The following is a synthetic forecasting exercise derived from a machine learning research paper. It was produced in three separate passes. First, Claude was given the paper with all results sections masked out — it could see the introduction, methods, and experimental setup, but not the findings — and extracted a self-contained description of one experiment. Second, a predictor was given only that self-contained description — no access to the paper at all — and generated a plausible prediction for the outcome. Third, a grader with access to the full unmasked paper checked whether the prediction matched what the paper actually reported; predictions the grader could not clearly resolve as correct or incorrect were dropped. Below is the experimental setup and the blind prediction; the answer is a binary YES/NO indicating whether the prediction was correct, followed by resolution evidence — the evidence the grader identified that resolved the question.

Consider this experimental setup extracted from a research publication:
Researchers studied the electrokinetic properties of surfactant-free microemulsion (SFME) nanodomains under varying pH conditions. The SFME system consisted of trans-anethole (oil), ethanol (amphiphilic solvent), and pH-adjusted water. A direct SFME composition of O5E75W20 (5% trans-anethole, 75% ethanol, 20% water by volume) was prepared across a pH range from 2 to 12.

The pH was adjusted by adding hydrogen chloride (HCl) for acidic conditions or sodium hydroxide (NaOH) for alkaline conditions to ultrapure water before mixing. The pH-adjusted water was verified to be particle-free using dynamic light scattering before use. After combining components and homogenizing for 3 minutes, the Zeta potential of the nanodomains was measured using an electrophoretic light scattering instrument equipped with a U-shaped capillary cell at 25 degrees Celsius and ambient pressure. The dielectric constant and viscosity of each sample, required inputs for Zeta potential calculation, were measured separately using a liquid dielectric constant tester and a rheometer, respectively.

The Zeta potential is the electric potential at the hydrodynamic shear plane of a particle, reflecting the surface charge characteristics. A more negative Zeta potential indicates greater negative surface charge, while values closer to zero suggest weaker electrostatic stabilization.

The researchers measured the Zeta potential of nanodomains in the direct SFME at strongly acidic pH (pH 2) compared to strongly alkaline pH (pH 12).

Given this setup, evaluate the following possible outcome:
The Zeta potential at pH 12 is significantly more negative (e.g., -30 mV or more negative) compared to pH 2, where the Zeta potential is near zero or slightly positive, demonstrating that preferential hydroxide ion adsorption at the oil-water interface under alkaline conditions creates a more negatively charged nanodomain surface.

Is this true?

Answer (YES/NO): NO